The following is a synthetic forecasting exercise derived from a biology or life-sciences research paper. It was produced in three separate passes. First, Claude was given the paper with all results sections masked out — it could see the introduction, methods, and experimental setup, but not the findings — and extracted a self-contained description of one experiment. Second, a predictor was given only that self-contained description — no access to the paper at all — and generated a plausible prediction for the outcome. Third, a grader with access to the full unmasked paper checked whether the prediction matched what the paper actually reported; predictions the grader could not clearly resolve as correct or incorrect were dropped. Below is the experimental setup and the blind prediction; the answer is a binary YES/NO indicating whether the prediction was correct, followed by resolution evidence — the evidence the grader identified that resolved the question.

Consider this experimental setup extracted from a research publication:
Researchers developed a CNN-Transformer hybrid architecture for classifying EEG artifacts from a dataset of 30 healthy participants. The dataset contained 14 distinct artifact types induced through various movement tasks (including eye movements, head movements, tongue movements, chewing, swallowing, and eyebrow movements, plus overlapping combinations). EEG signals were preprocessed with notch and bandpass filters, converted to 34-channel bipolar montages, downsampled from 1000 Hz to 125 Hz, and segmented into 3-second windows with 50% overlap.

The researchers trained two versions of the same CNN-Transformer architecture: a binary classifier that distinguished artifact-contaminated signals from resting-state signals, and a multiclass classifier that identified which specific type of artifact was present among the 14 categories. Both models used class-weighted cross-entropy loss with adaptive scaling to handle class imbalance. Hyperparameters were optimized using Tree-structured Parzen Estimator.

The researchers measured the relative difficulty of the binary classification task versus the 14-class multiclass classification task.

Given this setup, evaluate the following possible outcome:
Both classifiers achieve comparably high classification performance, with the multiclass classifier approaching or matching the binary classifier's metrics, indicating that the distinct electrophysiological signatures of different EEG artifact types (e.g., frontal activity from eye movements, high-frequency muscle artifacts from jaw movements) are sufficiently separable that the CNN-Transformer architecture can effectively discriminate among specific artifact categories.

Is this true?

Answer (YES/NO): NO